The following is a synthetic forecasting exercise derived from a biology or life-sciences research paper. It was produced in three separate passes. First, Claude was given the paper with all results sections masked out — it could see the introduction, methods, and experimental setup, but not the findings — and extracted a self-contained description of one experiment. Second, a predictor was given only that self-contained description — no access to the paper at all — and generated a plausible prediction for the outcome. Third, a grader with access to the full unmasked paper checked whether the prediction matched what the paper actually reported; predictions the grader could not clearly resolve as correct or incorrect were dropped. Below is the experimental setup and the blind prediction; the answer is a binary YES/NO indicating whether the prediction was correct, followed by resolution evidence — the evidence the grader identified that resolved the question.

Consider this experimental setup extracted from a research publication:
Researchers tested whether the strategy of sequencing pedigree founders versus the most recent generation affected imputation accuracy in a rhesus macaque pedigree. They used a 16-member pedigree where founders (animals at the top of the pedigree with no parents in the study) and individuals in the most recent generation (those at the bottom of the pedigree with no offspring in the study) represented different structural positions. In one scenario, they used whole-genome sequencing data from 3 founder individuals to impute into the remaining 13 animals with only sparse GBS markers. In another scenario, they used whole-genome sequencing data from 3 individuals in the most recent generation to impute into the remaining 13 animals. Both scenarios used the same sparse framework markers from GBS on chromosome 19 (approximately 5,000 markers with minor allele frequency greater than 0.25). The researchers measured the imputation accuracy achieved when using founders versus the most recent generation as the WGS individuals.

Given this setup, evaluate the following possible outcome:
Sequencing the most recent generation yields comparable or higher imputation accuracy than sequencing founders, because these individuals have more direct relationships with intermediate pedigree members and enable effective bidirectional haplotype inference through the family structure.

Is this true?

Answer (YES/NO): YES